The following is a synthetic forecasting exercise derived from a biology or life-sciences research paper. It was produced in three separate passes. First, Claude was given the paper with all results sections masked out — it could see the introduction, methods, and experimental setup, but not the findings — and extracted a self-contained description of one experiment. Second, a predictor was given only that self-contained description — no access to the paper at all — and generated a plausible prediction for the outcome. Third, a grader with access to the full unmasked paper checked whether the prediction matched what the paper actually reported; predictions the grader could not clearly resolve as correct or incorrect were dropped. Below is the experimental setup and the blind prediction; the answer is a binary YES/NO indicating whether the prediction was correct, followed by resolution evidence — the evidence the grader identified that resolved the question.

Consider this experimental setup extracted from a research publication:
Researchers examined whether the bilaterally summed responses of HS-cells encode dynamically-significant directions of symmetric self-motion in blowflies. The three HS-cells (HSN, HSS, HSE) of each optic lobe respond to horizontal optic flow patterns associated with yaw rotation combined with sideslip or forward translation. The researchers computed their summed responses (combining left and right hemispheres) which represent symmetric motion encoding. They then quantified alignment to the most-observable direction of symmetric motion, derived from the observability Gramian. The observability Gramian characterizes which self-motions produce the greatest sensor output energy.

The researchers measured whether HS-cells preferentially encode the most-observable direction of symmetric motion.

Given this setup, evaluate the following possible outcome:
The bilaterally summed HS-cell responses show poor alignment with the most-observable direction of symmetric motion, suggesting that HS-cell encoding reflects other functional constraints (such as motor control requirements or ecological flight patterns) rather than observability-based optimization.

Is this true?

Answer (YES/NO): NO